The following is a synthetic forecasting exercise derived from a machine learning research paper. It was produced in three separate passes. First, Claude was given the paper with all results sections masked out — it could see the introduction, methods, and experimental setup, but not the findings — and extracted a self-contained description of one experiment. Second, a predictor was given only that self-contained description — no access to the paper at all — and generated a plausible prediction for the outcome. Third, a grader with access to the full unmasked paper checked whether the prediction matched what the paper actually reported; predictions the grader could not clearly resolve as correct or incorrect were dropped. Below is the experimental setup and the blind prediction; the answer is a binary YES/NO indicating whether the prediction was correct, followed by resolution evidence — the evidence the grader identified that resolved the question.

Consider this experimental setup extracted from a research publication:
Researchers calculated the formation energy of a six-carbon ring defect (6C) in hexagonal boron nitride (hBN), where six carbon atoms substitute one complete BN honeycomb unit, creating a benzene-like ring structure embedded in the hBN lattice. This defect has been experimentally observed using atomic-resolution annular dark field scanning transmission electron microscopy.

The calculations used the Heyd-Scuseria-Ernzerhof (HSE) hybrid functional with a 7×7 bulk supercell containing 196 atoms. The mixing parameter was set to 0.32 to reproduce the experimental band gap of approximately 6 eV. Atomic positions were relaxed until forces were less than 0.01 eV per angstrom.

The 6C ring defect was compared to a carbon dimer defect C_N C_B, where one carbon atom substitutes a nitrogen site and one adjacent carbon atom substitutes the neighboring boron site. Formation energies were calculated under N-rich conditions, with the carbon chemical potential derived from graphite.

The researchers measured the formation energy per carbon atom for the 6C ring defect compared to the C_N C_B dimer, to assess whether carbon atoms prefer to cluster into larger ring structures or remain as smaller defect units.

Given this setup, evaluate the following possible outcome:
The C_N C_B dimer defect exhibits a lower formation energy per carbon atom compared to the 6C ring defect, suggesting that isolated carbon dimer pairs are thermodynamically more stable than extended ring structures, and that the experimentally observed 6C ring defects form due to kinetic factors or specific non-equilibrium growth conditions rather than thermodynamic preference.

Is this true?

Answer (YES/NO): NO